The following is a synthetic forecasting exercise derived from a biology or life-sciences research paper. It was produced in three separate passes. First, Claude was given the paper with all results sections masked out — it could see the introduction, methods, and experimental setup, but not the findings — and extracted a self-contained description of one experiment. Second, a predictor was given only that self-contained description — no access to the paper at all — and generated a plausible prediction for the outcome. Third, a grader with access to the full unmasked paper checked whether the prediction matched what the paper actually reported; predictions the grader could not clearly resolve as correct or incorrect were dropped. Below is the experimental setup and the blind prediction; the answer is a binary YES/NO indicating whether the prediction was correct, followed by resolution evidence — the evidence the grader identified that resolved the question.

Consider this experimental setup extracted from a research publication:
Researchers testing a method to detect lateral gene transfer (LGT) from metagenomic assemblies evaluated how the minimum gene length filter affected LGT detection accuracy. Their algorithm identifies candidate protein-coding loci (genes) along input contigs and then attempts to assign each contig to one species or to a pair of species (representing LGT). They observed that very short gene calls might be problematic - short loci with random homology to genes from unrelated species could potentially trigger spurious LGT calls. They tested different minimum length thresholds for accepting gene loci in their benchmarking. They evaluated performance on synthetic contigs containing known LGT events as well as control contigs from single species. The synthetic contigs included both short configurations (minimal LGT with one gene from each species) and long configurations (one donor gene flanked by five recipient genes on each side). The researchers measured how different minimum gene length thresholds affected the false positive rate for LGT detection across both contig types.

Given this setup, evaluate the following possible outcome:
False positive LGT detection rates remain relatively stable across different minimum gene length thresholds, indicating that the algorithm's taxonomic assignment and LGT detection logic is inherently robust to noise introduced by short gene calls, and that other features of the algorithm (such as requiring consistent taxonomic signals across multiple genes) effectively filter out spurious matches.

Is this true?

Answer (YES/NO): NO